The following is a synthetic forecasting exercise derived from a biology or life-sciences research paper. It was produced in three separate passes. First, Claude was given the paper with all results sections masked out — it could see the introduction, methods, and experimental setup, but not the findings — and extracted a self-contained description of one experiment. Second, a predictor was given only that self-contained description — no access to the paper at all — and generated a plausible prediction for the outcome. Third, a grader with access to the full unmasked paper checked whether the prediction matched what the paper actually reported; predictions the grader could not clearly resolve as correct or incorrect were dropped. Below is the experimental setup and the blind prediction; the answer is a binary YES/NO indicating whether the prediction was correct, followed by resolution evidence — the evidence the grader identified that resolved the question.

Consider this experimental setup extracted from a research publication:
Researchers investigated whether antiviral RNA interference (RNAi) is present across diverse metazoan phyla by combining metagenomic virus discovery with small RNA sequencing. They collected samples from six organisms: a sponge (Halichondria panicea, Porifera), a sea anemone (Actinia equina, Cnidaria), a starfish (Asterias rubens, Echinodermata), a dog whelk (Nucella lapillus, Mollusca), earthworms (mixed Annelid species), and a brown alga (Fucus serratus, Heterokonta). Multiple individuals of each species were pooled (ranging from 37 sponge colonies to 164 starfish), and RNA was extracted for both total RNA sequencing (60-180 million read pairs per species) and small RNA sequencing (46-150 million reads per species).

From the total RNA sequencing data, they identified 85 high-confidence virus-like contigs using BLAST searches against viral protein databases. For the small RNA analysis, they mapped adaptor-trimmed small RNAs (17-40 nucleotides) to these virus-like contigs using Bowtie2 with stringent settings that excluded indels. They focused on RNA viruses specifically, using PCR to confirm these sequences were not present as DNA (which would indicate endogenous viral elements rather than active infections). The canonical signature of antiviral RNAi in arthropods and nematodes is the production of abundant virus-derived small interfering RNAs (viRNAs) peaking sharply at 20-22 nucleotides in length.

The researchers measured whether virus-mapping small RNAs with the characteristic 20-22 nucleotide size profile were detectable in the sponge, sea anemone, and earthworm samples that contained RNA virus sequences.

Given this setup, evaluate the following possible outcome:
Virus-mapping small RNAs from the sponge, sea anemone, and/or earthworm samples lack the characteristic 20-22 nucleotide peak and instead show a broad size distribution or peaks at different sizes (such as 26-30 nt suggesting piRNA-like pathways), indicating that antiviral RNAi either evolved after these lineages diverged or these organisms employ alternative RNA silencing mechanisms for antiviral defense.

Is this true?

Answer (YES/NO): NO